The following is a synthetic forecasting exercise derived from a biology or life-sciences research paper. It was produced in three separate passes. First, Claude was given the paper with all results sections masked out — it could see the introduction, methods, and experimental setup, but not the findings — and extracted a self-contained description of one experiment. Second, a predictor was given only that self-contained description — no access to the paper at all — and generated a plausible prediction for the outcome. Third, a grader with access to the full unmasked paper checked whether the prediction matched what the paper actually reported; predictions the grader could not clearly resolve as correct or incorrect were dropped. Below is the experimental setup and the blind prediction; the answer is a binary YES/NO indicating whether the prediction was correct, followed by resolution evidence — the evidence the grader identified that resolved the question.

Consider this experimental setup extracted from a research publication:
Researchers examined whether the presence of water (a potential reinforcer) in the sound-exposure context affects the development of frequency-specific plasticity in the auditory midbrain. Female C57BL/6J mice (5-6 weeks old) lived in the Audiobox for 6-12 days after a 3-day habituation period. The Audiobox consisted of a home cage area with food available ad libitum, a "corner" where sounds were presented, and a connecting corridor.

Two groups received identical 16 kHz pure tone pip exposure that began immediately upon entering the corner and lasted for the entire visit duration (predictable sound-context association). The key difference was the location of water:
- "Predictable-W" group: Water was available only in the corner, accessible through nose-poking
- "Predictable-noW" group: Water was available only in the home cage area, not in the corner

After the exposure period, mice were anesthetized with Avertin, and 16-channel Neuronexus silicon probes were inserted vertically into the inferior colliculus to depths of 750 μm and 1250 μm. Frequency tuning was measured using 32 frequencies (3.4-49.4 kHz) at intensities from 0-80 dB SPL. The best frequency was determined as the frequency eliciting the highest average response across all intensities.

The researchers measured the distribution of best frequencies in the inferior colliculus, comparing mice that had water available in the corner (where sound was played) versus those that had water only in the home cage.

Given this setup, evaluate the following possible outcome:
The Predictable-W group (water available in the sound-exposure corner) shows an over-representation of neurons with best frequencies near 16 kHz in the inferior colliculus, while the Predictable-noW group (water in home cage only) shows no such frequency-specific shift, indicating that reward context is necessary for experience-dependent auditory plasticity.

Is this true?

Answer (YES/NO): NO